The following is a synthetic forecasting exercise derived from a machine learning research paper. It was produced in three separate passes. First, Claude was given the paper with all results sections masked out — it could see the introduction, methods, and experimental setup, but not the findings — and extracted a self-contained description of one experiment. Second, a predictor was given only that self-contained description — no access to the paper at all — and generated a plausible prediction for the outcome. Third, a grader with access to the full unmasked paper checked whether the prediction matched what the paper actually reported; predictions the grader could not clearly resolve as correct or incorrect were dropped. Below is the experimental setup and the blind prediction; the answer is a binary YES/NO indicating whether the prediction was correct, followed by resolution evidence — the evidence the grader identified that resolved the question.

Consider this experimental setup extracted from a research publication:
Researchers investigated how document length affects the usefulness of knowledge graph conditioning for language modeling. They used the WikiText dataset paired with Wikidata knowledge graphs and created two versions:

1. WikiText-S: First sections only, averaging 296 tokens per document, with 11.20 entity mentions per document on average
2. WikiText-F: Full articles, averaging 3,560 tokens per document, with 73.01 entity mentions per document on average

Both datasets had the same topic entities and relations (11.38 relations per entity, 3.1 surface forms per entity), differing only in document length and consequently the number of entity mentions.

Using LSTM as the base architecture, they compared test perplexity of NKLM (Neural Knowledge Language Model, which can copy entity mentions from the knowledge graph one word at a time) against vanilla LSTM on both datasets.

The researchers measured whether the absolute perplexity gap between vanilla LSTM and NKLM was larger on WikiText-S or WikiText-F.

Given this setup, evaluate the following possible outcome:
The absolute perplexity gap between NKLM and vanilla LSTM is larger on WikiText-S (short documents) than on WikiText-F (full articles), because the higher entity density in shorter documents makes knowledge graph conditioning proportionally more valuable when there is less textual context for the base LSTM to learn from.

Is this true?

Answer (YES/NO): YES